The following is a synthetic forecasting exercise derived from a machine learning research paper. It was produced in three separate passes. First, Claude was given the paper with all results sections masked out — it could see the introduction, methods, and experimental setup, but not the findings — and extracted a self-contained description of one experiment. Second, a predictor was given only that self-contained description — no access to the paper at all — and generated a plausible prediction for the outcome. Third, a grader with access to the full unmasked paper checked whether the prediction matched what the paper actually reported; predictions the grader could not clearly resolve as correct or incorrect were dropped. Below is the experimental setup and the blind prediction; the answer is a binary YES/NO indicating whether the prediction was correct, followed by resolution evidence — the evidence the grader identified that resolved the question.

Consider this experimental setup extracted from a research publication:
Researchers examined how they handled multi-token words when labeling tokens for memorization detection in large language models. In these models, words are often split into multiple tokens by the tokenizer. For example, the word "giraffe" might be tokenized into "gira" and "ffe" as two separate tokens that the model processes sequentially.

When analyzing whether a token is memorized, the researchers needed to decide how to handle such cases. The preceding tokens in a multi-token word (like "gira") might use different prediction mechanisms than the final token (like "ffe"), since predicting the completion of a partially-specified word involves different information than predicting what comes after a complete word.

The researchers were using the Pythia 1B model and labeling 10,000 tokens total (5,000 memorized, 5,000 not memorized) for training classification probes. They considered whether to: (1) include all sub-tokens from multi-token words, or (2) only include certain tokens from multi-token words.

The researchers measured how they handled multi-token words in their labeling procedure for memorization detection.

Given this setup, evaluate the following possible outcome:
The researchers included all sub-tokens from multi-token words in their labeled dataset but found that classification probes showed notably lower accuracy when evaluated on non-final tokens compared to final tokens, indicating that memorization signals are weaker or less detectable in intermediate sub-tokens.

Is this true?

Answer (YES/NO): NO